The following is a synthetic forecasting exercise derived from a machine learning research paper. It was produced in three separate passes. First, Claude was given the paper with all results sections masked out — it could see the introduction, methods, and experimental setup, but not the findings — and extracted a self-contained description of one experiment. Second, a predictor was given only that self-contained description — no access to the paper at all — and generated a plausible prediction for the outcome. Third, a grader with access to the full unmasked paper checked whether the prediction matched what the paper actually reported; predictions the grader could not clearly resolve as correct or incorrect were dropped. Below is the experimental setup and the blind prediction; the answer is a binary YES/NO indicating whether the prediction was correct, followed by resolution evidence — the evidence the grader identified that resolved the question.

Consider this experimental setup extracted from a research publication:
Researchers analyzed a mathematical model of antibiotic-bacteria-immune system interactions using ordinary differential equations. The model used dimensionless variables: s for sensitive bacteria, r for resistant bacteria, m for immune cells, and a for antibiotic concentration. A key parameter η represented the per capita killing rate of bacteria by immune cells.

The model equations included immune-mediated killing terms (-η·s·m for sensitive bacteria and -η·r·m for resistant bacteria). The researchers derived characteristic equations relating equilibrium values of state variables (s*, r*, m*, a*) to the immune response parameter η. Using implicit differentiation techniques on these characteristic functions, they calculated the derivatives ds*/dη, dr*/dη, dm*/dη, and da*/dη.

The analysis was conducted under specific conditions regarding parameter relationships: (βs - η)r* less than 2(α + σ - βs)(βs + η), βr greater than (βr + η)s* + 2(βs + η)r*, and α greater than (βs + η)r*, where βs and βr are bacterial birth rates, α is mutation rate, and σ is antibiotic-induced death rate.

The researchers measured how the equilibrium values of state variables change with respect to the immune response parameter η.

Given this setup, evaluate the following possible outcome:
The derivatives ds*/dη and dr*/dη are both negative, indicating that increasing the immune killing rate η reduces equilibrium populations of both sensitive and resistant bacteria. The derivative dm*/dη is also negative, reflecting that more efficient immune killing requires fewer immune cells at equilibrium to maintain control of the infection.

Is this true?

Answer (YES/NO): NO